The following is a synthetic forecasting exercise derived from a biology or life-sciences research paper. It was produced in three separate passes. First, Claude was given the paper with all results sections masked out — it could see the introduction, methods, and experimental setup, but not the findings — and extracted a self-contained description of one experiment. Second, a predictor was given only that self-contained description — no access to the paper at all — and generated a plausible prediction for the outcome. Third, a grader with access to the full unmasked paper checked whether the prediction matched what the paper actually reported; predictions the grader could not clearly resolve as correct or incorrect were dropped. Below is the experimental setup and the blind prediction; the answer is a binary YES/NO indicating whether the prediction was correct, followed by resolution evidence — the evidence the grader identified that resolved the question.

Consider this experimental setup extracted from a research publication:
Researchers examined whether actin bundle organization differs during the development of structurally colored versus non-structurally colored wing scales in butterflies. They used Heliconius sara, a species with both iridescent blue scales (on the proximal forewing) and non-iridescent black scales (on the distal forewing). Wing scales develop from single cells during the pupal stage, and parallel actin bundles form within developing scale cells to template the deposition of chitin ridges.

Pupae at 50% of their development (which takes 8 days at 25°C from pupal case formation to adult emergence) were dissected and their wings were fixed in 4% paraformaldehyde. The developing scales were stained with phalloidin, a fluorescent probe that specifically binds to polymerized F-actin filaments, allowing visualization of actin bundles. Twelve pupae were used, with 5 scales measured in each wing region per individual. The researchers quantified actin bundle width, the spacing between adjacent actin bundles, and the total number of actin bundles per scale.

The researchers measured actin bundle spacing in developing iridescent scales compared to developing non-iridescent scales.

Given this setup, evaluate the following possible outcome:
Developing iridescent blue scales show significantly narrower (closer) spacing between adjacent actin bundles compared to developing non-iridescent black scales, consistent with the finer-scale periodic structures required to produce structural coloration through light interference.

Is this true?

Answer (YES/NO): YES